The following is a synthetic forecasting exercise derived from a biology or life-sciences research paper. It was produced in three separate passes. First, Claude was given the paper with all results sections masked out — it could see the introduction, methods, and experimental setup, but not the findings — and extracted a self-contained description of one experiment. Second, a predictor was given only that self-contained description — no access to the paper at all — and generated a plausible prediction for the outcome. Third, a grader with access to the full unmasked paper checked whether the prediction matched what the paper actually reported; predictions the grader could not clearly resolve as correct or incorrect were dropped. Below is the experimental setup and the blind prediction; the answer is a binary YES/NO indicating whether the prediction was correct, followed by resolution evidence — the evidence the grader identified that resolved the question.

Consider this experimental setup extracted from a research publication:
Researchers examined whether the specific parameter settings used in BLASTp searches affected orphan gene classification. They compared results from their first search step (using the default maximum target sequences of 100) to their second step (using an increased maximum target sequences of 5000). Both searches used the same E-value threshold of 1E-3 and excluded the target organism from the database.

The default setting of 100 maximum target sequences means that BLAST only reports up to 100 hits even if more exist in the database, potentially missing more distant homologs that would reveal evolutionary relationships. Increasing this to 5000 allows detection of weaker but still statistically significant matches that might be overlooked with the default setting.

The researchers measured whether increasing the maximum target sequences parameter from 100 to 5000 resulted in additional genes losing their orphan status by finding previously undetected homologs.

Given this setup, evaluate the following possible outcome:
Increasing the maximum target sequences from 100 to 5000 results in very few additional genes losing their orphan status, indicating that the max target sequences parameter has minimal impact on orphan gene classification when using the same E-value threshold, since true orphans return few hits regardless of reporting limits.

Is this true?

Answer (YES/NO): NO